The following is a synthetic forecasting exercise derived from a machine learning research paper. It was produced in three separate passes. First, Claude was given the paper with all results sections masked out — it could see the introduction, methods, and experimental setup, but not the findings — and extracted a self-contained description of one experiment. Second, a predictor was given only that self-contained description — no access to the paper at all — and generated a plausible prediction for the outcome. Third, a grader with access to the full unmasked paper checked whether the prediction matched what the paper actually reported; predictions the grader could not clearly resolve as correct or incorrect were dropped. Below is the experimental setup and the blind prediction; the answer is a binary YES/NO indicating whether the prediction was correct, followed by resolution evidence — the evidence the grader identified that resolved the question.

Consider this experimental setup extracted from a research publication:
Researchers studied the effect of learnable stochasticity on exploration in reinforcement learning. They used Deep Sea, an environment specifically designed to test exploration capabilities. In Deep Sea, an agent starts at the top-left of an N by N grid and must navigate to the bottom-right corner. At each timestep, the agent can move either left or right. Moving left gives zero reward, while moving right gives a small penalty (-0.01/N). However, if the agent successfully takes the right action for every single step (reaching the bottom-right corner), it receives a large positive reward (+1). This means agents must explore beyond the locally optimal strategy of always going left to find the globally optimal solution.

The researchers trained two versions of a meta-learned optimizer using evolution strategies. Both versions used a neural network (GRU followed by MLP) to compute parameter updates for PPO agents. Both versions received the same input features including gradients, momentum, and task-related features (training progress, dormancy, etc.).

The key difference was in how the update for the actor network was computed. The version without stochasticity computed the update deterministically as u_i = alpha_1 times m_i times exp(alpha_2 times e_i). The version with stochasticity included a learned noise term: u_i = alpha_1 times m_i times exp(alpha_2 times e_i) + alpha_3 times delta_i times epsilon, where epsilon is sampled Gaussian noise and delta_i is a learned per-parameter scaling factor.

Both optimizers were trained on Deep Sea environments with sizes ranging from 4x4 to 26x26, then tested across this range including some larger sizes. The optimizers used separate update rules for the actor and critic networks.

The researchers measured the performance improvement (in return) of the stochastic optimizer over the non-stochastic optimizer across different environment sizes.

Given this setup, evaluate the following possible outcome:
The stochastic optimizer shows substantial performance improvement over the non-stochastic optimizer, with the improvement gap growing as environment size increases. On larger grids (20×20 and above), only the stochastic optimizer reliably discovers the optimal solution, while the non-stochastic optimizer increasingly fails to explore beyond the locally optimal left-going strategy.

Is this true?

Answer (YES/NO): YES